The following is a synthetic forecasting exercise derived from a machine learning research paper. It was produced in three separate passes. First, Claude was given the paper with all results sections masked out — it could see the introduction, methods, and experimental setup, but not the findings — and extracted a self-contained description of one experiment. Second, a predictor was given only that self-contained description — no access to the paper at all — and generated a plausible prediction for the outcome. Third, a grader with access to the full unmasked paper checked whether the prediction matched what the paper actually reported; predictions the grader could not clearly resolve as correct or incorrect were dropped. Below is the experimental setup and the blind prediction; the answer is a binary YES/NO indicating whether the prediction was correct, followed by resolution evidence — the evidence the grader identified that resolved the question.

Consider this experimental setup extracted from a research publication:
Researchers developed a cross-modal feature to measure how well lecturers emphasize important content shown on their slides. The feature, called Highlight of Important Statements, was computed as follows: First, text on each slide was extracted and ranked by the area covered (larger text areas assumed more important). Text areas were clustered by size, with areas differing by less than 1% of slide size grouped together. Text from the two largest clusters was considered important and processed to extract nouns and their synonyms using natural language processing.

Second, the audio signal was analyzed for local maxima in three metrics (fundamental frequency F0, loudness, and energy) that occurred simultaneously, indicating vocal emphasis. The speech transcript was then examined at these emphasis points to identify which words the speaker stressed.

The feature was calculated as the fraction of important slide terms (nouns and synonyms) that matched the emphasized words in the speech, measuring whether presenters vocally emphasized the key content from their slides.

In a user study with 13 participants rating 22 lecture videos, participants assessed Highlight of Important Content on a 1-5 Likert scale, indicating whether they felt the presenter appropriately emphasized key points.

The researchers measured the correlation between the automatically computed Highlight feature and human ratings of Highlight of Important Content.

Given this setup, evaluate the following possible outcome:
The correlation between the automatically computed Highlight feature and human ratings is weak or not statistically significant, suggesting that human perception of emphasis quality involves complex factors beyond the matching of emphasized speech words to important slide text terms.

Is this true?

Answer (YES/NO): YES